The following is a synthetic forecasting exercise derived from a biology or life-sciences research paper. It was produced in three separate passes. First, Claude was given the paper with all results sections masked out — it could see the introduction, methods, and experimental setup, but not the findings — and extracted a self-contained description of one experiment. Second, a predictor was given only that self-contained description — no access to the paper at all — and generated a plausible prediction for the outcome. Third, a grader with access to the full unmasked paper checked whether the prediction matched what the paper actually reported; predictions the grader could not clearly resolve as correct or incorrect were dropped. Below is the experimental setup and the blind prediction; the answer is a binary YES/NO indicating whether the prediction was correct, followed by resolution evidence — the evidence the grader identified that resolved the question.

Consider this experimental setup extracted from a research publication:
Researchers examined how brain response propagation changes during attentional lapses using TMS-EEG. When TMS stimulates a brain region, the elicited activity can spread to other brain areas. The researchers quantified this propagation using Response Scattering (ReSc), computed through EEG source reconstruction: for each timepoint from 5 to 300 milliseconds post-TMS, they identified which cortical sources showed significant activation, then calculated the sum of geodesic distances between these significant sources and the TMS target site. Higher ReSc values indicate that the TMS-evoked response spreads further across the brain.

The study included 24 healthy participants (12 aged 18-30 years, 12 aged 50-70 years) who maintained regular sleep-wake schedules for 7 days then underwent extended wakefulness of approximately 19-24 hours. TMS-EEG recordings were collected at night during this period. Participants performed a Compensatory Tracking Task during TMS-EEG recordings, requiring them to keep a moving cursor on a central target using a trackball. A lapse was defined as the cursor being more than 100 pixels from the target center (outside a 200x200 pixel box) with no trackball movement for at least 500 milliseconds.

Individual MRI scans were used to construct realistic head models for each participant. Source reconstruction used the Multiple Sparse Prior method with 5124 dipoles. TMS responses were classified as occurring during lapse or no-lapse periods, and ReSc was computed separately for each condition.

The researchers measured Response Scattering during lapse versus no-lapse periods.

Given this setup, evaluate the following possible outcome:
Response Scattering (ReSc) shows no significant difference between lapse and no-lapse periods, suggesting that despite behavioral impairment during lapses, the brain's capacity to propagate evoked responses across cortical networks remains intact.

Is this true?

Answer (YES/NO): NO